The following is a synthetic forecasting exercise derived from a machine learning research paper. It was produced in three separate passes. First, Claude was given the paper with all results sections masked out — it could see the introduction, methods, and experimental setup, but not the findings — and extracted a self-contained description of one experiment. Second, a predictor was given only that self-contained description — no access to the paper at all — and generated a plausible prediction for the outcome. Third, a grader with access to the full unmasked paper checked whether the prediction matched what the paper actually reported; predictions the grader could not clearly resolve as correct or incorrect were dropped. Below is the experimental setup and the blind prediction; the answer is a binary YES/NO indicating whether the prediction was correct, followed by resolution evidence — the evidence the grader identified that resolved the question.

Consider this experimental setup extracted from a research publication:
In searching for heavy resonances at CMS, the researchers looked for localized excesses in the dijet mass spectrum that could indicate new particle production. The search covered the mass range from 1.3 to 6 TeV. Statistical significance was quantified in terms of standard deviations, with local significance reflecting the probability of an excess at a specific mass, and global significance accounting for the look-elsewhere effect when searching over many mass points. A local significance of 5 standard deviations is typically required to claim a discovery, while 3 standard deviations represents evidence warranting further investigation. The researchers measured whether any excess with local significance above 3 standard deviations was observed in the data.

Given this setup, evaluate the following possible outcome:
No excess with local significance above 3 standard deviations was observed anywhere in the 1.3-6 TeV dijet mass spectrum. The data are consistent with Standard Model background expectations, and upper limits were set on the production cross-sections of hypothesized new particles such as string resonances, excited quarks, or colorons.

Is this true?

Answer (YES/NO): NO